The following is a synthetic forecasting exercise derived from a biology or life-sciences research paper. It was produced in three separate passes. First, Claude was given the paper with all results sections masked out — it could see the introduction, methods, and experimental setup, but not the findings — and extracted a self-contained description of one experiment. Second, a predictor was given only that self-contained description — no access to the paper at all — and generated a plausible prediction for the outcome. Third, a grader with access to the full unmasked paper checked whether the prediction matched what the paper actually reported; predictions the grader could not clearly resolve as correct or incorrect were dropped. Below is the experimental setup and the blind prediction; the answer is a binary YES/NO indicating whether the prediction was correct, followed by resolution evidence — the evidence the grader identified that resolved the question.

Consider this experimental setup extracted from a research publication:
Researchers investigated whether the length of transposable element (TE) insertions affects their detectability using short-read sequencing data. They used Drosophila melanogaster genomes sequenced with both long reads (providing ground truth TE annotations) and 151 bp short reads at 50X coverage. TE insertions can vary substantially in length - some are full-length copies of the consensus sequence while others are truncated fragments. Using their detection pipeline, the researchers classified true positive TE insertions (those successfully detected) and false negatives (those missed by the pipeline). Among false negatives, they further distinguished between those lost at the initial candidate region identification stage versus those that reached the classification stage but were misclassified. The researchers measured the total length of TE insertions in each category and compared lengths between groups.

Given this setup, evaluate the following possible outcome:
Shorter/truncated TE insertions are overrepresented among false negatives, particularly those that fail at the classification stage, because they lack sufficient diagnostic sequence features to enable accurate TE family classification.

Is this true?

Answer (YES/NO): NO